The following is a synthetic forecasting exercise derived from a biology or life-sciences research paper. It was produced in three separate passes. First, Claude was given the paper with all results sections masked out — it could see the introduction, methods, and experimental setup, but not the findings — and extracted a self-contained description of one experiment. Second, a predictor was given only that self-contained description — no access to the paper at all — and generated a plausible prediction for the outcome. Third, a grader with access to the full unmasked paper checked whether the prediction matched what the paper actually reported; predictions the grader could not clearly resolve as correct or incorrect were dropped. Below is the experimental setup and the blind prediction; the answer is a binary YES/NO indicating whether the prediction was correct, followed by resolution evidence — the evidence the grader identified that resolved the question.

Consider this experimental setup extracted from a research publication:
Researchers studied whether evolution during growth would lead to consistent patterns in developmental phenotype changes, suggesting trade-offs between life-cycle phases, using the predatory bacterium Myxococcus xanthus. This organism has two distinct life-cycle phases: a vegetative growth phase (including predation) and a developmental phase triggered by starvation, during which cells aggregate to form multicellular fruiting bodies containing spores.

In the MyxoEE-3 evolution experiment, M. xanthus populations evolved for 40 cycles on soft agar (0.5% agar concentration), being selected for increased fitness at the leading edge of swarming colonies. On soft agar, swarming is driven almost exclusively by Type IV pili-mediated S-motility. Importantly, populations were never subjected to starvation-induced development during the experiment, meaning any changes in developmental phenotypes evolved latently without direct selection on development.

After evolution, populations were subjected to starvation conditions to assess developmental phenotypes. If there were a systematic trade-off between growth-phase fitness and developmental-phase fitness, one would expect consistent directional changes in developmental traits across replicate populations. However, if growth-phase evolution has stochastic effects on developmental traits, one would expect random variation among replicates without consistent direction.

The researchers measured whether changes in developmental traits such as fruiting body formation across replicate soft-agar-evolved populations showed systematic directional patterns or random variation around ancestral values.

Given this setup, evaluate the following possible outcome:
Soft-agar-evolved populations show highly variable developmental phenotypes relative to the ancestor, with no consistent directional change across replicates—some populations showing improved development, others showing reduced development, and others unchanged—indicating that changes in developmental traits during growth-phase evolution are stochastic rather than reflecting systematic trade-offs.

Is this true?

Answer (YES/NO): NO